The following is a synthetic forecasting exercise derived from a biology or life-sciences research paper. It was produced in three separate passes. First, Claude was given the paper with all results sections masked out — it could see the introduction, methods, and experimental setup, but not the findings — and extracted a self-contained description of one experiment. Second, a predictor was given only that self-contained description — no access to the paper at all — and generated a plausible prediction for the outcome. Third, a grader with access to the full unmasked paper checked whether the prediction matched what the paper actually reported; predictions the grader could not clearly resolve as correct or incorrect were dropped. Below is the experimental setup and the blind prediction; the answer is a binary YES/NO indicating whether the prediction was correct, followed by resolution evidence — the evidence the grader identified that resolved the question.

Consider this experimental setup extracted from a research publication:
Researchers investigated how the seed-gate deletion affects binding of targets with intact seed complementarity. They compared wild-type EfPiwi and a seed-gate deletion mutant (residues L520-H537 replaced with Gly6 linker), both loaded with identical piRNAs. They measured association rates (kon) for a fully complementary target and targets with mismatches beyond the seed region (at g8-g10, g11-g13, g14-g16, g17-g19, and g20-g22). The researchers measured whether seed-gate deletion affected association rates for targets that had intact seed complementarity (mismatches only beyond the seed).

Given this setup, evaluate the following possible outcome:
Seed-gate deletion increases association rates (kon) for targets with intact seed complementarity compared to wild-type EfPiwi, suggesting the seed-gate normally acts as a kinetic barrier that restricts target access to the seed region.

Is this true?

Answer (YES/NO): NO